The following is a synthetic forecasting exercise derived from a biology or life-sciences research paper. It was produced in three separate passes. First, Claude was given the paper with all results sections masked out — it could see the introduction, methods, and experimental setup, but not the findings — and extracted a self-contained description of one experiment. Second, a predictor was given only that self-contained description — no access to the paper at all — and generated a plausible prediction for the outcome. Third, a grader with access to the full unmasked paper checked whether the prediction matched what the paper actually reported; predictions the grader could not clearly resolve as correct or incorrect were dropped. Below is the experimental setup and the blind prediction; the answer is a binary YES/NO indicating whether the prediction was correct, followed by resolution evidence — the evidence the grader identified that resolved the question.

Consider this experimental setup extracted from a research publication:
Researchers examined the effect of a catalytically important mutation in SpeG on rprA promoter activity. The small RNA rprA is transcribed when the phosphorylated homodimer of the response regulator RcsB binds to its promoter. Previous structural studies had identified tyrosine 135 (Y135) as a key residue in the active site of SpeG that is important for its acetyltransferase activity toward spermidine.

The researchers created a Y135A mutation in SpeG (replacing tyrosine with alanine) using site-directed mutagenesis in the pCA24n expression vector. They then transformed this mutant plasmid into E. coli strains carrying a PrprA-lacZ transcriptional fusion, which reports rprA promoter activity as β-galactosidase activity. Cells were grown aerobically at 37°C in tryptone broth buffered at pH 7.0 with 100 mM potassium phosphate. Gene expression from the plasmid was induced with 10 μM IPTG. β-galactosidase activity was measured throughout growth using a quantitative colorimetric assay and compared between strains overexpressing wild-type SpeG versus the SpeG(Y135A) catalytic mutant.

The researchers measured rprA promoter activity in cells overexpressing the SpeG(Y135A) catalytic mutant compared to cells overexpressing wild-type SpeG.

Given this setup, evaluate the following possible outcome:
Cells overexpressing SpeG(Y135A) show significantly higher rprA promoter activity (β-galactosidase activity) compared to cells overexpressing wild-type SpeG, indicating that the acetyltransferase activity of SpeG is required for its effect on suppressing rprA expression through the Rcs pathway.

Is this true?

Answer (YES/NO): NO